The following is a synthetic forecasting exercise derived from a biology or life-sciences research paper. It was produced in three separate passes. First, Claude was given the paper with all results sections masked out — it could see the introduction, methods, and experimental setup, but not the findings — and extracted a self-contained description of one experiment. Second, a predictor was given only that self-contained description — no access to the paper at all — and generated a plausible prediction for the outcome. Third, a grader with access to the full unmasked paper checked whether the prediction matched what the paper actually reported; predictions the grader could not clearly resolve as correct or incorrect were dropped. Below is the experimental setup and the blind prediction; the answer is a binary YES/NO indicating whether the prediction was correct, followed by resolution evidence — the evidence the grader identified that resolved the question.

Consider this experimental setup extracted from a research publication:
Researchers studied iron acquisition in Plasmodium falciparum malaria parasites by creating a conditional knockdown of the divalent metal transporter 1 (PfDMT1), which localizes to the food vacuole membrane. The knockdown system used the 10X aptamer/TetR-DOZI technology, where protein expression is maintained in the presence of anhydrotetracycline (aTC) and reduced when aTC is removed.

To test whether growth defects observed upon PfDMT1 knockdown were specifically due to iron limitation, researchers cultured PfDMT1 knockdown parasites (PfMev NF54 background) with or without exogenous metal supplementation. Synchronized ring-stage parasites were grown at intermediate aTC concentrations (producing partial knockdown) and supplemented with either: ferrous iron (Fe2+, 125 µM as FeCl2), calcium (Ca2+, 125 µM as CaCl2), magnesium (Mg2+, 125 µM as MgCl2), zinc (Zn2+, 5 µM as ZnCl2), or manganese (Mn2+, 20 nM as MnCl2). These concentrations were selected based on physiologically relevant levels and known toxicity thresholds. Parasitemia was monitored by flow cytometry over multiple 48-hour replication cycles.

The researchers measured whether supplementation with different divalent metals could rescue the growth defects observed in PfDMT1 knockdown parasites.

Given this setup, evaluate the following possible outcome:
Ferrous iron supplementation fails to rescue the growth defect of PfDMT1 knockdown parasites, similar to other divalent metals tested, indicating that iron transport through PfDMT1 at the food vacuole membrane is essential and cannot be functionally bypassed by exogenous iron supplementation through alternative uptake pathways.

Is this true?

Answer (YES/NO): NO